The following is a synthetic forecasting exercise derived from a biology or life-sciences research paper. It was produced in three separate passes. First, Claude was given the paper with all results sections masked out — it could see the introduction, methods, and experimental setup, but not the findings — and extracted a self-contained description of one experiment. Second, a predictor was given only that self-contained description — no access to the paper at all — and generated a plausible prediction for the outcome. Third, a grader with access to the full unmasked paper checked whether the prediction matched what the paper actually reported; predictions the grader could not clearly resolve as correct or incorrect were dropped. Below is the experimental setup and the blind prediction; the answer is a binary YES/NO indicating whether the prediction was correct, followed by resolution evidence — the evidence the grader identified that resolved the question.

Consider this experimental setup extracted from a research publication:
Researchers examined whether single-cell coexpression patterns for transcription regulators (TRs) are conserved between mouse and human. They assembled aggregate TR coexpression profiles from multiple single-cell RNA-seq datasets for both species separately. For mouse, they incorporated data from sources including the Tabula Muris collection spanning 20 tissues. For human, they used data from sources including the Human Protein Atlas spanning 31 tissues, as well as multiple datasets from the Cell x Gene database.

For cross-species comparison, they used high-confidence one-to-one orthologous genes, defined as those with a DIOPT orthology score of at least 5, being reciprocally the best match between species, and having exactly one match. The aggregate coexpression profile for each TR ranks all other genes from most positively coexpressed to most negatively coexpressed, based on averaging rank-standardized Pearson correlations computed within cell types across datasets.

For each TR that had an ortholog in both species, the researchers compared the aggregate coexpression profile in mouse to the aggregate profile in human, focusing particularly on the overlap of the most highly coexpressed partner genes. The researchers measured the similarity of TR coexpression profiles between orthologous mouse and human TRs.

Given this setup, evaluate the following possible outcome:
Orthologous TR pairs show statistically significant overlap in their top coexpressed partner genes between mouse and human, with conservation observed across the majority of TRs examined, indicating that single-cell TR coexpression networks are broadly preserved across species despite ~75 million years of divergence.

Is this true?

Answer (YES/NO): YES